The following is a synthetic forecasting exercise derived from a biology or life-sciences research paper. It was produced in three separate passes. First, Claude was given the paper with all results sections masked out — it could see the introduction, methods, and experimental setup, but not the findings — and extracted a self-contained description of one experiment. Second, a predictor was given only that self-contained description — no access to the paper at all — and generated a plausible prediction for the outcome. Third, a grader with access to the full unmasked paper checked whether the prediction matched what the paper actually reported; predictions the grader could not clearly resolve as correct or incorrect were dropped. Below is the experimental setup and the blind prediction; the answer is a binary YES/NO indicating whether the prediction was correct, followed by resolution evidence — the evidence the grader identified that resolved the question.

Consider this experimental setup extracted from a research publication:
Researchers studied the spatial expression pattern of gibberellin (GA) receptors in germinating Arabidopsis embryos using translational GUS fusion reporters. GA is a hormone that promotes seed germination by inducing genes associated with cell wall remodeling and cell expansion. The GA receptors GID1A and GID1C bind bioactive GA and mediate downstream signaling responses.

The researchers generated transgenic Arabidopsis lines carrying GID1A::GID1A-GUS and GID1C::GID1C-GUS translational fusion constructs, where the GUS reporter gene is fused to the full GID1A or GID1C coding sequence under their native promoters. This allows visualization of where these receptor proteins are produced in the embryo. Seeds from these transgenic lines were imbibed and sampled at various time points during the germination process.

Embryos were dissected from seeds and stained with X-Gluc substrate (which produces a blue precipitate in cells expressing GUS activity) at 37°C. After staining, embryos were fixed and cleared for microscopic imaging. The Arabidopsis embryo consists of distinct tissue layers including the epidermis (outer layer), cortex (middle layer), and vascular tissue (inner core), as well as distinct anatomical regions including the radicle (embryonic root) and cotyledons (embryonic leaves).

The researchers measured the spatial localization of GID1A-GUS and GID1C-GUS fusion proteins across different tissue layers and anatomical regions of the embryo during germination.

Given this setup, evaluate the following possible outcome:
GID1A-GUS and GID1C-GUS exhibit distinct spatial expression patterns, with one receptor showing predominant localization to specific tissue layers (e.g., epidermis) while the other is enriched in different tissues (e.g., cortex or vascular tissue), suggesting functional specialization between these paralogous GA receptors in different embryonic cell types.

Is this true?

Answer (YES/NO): NO